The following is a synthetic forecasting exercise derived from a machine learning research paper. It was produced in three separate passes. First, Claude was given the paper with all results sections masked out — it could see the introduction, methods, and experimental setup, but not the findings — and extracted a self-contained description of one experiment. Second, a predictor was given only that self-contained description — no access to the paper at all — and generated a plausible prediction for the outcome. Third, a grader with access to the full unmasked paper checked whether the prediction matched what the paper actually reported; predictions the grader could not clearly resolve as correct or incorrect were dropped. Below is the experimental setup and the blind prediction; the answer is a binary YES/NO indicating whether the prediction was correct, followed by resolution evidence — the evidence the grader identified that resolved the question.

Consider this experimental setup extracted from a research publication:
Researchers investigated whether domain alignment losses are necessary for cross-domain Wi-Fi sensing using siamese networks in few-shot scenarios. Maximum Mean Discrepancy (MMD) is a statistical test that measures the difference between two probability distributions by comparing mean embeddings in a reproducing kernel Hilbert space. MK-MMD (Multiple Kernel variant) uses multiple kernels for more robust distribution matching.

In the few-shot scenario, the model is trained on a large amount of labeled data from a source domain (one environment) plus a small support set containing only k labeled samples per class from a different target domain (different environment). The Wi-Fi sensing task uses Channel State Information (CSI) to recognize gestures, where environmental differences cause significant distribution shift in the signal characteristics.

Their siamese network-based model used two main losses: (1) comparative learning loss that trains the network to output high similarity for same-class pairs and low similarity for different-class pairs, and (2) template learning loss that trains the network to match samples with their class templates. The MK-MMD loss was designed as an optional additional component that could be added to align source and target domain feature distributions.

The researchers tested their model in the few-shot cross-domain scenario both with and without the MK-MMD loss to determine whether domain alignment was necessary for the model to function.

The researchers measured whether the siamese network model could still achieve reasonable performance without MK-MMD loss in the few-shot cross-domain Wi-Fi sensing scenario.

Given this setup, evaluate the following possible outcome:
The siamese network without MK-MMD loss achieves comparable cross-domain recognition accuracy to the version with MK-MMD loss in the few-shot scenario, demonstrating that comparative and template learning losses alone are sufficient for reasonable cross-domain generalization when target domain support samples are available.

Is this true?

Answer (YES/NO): NO